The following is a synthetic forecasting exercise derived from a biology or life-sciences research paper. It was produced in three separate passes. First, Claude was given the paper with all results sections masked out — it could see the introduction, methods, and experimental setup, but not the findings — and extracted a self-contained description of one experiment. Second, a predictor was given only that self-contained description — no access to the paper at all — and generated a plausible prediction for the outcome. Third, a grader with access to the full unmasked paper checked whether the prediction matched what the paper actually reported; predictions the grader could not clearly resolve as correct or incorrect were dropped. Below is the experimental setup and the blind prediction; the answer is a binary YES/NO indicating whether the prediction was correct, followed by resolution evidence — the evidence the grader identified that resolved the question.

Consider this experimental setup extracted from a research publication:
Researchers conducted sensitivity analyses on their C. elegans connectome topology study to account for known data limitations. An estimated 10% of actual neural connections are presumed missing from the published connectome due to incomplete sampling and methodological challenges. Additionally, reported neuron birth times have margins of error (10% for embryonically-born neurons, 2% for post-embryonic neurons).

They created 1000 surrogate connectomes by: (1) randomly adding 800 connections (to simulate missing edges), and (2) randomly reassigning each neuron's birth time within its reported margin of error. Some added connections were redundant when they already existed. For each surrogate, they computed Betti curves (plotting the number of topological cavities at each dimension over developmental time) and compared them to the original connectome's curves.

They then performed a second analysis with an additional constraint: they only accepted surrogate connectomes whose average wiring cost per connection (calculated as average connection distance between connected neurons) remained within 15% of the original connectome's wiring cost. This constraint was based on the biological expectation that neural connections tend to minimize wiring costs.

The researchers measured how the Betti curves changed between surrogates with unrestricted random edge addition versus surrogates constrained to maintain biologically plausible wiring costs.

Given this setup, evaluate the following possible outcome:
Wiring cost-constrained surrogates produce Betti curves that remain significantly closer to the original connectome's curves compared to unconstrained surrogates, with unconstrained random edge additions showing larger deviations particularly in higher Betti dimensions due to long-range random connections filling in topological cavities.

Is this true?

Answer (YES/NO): NO